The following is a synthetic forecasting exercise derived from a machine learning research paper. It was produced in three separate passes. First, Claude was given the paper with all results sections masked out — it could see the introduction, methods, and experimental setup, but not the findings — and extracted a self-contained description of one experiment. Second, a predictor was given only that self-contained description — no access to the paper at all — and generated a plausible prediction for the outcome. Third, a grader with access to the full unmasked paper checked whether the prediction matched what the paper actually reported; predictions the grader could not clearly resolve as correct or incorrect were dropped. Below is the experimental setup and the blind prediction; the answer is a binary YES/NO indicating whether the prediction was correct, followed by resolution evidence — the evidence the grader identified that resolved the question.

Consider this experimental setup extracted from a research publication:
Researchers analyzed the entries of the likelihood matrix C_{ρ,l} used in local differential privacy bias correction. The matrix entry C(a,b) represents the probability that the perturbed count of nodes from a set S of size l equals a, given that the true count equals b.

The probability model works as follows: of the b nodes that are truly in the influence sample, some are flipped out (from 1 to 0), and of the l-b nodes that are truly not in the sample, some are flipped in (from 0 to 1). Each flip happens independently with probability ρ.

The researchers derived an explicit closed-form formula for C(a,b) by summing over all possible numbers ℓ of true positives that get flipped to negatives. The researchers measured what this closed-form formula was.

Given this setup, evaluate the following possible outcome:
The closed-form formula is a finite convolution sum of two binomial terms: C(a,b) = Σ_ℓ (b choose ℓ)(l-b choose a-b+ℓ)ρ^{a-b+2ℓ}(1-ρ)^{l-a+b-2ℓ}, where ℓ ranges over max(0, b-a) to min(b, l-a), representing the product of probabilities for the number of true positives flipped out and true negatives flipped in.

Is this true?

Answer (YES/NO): YES